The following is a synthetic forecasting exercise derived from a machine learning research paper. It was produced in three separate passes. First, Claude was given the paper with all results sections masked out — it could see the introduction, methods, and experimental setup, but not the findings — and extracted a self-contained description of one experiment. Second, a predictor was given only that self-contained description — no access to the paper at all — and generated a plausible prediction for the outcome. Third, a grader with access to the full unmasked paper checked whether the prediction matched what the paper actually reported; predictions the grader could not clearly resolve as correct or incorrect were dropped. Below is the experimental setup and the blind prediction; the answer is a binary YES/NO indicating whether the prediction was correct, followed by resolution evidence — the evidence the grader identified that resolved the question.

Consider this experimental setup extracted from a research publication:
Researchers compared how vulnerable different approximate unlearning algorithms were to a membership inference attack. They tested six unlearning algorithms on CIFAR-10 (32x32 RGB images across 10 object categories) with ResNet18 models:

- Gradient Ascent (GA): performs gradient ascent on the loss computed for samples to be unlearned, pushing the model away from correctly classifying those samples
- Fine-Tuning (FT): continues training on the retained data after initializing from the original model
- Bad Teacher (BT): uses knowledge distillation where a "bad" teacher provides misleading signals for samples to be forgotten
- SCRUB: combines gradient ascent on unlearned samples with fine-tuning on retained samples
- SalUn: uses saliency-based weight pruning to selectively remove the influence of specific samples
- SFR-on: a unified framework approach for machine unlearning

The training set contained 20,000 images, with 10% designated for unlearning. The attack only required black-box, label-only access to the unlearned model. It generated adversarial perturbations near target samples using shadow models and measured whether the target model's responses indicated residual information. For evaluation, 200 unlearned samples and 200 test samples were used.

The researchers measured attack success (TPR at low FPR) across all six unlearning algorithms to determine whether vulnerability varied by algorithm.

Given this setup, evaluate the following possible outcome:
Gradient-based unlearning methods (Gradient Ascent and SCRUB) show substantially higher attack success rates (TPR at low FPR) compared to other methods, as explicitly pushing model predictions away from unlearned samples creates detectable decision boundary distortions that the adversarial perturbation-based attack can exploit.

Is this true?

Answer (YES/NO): YES